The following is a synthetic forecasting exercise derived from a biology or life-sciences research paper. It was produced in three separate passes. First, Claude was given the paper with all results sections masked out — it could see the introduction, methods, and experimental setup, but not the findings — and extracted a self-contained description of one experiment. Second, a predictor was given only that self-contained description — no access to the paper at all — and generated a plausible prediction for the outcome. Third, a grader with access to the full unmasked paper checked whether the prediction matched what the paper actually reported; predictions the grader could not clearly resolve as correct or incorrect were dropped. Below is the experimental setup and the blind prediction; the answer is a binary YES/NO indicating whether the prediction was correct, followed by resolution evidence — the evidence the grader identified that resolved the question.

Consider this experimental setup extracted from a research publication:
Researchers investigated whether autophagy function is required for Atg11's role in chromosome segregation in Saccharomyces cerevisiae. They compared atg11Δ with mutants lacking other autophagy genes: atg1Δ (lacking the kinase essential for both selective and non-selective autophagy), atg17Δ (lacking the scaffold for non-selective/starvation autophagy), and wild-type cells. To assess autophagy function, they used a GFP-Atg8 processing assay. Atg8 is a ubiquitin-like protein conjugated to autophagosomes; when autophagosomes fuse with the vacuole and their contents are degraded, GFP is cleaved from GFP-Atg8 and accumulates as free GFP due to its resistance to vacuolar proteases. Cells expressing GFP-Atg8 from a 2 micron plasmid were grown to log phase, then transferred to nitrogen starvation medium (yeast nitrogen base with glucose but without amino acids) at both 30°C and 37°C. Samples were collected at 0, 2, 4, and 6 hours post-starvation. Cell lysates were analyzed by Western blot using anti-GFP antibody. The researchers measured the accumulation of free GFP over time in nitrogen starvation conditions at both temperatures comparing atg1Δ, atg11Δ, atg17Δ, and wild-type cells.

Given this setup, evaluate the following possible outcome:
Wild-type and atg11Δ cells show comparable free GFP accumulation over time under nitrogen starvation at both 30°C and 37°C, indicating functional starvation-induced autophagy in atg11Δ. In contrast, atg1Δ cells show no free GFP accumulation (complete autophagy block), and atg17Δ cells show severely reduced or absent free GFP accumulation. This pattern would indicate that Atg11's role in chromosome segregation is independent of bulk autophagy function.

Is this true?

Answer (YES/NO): NO